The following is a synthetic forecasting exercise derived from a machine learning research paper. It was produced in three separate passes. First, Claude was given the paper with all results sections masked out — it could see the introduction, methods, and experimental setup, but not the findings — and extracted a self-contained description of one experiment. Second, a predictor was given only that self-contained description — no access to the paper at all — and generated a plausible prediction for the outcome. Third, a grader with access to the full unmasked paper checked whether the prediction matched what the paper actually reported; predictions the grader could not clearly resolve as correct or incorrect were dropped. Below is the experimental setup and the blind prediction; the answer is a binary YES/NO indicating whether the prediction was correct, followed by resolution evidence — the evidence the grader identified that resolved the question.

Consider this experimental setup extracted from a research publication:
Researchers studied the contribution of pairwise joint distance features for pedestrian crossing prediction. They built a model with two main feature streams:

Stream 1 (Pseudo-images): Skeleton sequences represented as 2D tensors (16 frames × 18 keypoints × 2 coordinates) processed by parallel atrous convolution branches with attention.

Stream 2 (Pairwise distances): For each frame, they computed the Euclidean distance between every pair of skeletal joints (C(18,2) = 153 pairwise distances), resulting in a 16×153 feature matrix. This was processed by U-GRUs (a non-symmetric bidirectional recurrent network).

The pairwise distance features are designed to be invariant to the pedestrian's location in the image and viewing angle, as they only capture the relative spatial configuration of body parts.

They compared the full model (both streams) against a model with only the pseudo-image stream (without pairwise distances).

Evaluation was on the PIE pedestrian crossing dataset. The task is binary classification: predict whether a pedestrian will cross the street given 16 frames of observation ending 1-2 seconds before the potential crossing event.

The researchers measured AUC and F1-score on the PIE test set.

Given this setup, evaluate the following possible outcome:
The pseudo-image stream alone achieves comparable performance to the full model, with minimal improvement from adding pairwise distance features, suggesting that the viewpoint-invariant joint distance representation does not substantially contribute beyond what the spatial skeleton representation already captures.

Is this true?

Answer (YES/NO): NO